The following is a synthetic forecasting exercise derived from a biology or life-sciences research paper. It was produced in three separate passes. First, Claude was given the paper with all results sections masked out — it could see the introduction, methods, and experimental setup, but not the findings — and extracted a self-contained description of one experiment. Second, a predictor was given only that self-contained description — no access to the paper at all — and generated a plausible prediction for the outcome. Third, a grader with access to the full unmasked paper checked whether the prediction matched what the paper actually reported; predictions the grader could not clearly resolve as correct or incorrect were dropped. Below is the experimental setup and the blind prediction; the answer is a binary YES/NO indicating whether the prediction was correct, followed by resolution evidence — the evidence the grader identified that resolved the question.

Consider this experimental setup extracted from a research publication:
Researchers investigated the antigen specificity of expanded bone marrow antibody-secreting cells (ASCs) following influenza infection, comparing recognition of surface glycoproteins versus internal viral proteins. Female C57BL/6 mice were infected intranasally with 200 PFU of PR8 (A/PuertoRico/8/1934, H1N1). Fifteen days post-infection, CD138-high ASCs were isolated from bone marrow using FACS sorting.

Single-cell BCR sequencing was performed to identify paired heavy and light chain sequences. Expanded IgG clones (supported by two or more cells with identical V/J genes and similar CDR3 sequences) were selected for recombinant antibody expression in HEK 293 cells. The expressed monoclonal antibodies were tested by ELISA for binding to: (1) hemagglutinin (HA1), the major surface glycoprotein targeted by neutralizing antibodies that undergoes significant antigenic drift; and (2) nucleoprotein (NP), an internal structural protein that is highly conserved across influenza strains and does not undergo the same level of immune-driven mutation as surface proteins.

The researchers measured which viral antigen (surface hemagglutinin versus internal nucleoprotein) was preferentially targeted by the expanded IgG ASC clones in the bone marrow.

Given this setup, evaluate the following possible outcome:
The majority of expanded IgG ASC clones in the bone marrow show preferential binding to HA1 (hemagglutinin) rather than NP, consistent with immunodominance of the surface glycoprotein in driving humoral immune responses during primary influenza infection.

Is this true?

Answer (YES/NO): NO